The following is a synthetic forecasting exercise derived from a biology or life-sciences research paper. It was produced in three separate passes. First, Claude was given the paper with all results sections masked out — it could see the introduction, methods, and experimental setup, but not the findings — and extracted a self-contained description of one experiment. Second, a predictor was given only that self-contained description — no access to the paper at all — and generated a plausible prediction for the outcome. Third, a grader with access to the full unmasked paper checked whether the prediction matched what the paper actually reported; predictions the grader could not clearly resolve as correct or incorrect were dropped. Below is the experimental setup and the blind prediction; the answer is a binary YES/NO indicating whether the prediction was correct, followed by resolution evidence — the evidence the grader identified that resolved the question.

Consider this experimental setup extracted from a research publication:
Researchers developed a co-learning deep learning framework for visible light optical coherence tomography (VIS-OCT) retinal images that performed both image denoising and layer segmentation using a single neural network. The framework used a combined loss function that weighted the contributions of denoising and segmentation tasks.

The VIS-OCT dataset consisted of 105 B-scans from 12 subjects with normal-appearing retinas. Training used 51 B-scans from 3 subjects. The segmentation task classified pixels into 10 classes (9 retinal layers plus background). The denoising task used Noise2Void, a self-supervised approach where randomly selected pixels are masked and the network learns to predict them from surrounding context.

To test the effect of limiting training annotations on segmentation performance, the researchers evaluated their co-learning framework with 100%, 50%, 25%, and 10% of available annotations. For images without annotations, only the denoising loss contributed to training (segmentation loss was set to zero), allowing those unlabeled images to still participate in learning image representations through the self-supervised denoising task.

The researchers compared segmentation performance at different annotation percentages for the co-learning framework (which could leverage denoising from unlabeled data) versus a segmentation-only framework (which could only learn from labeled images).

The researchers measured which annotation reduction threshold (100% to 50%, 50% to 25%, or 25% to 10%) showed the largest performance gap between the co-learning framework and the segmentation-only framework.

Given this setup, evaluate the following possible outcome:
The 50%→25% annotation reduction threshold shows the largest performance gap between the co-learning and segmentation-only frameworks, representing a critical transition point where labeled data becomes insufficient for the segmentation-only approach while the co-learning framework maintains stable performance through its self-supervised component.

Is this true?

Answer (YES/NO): YES